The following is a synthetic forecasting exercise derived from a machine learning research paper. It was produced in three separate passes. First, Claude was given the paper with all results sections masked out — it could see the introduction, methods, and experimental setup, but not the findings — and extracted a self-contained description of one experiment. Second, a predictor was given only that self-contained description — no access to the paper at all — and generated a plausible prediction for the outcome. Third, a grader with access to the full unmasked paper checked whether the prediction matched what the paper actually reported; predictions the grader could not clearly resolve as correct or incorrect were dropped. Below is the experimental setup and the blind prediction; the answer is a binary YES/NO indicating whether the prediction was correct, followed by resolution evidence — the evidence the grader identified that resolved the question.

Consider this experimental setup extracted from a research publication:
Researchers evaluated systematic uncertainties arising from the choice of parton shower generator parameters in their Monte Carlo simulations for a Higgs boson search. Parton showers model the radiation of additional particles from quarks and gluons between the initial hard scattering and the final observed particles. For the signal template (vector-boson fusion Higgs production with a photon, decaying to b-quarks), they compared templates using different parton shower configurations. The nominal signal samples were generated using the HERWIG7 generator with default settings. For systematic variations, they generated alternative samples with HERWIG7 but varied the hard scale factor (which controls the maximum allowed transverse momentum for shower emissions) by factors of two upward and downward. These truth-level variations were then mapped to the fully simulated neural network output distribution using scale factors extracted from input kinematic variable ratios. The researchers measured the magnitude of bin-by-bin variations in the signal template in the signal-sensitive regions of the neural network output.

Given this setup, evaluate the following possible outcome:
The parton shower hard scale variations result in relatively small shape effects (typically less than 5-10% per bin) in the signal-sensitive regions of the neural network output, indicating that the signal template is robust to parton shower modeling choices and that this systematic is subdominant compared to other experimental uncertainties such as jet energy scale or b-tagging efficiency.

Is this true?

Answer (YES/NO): NO